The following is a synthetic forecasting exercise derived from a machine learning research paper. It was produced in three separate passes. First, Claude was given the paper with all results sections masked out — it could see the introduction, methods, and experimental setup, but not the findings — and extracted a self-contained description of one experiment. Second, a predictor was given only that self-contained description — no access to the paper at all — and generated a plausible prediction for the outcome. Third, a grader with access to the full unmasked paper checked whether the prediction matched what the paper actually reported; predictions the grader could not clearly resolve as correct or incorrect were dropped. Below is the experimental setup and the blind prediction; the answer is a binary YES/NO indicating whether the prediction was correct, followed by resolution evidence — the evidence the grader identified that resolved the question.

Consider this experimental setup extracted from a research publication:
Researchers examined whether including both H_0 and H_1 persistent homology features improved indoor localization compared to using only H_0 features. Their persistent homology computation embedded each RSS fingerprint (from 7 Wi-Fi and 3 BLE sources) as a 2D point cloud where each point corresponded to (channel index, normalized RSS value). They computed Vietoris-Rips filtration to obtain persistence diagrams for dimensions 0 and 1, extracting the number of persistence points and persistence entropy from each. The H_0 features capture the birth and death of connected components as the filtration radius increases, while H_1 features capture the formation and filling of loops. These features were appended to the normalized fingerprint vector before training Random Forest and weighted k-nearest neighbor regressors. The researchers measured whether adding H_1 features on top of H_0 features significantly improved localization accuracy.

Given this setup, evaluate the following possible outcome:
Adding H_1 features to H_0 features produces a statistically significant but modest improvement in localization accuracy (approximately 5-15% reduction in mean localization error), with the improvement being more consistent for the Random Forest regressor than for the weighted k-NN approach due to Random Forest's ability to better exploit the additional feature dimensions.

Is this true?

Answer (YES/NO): NO